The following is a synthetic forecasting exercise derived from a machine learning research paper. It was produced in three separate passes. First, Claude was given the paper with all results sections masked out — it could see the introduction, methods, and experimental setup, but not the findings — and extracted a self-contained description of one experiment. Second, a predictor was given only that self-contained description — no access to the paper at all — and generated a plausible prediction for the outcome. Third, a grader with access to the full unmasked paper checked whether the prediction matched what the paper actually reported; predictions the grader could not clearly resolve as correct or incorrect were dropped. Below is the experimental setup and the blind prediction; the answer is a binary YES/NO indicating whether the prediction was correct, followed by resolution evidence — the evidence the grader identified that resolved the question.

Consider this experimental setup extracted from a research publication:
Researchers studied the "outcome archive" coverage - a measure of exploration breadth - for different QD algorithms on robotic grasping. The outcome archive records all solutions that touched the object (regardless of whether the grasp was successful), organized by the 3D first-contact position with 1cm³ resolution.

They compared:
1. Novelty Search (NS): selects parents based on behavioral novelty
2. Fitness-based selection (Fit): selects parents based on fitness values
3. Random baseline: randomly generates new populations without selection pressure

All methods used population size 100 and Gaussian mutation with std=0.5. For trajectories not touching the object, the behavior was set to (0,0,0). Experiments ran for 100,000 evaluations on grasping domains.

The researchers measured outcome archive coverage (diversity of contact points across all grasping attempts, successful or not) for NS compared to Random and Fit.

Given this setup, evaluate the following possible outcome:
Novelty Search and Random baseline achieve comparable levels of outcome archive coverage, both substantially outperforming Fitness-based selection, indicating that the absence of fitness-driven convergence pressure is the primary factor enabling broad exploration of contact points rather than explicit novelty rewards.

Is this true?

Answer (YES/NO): NO